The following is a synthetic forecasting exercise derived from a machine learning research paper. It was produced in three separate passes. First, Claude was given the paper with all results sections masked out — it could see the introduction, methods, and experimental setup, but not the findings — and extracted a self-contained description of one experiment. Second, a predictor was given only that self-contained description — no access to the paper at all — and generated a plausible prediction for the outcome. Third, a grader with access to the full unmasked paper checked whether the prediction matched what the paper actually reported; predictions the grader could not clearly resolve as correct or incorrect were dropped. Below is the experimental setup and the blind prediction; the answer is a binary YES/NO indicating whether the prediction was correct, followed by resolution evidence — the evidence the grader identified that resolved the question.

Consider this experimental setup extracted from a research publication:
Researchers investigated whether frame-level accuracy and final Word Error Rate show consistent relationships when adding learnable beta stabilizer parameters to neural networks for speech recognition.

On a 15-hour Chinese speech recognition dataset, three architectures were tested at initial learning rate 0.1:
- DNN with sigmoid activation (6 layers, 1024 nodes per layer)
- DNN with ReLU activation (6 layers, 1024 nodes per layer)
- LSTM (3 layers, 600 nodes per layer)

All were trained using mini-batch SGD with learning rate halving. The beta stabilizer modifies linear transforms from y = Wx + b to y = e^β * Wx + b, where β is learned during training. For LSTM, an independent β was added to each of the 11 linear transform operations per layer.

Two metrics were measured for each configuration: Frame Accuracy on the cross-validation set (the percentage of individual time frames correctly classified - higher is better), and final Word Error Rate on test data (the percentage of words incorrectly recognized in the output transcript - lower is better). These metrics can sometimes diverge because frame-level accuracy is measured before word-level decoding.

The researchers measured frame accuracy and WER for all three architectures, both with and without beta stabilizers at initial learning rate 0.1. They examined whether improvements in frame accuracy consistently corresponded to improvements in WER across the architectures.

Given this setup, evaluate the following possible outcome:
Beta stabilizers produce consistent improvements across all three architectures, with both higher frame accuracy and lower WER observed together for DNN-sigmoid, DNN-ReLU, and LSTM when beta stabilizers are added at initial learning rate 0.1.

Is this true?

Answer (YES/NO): NO